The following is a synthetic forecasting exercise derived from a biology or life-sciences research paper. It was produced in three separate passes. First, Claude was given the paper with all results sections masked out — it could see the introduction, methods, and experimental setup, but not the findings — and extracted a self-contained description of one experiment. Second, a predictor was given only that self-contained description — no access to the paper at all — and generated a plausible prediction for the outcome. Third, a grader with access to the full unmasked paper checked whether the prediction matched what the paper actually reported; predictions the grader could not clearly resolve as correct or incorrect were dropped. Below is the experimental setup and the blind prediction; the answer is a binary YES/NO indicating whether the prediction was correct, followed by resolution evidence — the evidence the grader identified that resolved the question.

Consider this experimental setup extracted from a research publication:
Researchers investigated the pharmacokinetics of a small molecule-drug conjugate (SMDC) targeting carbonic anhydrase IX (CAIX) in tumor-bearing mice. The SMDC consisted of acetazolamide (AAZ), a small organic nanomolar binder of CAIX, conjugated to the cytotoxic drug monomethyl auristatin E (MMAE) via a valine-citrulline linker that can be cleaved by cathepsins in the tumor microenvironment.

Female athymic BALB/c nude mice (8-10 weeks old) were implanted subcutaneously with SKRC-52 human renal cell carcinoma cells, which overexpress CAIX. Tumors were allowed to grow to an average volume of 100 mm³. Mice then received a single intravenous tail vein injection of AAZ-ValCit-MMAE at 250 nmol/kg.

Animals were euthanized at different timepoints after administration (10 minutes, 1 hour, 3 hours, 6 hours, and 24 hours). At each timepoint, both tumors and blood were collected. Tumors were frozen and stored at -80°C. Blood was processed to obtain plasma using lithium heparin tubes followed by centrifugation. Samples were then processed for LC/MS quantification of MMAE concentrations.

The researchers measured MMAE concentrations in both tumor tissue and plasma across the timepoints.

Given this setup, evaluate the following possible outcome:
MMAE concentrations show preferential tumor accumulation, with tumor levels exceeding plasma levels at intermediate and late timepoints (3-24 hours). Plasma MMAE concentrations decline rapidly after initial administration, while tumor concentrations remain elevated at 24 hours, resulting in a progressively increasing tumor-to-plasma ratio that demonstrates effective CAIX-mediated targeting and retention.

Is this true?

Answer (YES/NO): YES